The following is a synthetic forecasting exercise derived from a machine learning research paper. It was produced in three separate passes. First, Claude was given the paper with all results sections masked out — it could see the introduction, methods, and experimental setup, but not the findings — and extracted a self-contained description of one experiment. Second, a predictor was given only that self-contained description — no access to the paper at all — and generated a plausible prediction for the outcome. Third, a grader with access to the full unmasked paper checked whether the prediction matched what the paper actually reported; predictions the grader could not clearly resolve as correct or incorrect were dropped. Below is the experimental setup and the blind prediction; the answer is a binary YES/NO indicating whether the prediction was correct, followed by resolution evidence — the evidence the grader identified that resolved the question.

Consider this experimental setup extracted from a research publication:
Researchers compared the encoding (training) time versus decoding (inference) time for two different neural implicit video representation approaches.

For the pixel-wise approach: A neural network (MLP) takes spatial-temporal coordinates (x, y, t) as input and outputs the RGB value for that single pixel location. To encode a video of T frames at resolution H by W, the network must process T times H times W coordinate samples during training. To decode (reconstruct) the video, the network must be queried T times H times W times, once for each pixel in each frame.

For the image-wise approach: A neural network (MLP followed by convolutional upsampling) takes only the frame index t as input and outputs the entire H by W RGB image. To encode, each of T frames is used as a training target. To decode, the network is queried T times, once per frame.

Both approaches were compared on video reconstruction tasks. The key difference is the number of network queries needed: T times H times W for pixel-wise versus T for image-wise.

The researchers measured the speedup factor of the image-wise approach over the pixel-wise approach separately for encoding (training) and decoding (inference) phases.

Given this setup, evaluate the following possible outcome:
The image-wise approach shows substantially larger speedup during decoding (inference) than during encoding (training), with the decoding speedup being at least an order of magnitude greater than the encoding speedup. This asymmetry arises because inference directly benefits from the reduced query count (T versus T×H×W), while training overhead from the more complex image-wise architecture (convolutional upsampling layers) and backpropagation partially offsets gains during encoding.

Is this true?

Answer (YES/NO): NO